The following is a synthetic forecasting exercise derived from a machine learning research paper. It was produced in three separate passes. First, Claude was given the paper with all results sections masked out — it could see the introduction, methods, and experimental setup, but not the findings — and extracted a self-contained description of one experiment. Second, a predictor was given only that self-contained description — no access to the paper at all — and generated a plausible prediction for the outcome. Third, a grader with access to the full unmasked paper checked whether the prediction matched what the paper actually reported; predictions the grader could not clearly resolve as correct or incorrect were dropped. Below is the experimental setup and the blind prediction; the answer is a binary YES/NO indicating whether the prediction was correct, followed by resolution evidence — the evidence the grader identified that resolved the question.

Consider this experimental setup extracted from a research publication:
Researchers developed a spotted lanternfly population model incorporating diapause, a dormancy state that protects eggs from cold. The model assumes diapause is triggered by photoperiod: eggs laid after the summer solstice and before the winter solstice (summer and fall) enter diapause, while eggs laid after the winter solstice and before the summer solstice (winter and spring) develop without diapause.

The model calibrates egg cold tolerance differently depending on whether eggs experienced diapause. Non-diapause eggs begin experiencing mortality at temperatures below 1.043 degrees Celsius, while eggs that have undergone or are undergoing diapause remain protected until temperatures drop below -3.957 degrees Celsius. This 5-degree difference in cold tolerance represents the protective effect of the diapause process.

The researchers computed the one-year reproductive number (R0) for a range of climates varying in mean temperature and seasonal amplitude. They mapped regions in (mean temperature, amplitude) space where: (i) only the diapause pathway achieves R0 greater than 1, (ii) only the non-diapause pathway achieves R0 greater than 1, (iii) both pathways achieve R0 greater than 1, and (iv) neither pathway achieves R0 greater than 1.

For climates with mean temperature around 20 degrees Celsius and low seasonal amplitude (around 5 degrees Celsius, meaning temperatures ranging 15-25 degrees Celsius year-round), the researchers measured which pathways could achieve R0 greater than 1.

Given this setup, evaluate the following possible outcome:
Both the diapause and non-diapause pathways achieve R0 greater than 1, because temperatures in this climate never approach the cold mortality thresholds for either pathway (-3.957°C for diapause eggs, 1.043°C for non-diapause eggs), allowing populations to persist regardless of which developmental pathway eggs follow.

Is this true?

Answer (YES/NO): YES